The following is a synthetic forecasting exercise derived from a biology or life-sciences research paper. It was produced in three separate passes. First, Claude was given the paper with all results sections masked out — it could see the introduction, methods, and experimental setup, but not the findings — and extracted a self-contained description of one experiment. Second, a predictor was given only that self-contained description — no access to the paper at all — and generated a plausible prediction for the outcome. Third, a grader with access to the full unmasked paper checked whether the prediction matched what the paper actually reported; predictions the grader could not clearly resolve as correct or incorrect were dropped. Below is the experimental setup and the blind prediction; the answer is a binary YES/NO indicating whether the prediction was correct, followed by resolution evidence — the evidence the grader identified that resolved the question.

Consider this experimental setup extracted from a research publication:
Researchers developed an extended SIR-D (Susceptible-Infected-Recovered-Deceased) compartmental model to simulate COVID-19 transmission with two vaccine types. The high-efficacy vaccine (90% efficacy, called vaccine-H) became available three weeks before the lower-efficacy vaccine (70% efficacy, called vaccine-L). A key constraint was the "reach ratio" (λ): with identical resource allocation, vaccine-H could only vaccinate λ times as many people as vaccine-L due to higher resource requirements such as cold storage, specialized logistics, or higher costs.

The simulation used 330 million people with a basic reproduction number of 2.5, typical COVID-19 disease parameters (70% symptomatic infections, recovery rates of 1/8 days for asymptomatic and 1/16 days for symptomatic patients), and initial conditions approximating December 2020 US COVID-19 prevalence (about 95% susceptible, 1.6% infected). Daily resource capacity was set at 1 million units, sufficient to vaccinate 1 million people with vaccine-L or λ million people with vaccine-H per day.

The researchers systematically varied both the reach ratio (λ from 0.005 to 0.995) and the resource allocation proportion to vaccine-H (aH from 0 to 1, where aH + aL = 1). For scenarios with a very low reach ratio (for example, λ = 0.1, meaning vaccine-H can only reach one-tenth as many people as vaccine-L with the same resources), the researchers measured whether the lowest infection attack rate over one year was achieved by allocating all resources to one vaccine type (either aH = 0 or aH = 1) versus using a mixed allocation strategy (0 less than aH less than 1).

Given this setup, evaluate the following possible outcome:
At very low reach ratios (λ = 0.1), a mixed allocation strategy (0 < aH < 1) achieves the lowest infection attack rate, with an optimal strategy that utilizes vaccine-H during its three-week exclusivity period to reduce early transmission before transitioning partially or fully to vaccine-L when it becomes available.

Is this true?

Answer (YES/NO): NO